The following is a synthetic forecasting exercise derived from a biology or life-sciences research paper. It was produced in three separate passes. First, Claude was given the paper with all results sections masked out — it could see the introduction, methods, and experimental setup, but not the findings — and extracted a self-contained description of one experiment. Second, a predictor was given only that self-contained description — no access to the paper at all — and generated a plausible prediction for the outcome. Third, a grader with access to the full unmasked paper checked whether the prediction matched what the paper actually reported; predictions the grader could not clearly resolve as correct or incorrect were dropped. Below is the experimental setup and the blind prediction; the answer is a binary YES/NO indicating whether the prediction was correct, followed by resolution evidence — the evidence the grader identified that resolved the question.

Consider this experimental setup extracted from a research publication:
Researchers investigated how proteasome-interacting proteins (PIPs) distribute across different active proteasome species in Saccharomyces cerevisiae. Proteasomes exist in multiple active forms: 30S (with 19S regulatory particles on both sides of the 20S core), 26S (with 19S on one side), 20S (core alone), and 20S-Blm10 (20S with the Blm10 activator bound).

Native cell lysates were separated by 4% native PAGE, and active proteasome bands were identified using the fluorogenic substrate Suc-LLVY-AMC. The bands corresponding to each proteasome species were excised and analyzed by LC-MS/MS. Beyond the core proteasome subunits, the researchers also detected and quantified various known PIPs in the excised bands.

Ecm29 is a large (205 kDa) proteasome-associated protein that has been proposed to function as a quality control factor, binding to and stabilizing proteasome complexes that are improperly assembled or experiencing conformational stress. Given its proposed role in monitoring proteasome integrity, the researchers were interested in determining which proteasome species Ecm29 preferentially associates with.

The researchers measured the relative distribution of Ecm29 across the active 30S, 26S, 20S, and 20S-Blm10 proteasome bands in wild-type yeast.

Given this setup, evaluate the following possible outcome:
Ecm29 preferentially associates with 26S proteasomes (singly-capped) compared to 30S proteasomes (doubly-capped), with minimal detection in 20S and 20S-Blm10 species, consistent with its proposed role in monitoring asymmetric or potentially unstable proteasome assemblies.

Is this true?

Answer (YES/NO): NO